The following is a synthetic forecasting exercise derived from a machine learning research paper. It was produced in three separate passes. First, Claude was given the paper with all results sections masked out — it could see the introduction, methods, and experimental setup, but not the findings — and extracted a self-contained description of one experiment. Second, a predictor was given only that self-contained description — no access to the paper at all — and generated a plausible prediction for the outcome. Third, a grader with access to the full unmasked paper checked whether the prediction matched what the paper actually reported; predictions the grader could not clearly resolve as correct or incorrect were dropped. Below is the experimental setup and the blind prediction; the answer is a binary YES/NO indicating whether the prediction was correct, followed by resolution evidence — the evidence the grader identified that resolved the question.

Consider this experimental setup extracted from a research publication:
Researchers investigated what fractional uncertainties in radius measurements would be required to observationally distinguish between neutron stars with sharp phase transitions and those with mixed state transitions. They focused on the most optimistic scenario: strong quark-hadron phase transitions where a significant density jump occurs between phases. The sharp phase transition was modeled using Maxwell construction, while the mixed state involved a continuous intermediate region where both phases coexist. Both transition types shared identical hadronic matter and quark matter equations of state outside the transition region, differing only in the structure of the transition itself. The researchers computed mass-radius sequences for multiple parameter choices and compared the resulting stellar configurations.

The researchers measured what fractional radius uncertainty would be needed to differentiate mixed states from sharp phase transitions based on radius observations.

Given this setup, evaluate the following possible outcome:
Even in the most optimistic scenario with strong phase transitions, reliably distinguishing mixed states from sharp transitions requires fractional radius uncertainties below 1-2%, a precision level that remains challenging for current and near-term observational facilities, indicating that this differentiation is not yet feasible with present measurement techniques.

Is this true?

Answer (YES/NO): YES